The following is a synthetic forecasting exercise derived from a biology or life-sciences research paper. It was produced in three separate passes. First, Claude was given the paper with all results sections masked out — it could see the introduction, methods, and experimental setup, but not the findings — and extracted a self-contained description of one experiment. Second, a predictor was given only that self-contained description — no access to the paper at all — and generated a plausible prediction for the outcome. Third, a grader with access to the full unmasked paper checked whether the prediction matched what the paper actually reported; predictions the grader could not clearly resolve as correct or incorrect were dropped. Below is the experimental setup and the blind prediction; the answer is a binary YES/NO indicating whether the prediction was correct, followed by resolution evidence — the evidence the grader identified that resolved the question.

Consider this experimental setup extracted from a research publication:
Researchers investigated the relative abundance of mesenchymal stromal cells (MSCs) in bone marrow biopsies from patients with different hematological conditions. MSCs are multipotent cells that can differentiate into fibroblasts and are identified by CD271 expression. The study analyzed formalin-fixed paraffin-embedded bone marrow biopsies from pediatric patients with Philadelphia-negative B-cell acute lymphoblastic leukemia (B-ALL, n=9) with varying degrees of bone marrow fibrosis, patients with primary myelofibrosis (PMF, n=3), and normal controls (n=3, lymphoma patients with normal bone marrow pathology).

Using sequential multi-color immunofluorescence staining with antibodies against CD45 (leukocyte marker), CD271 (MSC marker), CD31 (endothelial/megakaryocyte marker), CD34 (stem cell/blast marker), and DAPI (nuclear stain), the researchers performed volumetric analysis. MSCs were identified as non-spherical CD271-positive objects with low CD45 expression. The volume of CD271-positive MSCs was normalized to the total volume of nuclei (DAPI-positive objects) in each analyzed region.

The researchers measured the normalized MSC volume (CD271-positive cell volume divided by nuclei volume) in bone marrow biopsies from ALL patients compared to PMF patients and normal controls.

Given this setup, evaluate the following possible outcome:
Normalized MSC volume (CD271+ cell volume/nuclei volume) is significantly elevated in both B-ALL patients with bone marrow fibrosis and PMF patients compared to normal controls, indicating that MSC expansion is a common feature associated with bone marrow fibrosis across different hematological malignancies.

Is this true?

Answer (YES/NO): NO